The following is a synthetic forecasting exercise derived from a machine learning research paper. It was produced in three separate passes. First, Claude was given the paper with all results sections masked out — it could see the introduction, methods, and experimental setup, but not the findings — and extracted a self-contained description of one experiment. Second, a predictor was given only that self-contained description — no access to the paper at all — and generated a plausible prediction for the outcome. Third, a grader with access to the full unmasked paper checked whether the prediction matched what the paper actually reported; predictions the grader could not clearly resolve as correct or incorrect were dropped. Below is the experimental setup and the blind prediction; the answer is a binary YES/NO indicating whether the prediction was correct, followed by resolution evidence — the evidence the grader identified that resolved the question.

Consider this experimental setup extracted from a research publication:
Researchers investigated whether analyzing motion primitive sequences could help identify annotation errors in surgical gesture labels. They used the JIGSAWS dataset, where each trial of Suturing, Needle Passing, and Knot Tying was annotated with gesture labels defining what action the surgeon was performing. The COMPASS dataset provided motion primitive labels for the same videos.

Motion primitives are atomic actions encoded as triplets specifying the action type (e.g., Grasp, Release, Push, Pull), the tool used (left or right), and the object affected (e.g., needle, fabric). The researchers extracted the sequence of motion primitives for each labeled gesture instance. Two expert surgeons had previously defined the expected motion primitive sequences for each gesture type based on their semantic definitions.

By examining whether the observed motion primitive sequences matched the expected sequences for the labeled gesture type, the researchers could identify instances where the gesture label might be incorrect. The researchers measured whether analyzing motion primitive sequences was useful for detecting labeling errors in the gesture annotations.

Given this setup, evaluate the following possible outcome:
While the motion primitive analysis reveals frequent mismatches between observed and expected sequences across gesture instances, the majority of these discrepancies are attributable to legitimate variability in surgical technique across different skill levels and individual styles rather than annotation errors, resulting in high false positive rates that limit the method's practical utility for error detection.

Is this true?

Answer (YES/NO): NO